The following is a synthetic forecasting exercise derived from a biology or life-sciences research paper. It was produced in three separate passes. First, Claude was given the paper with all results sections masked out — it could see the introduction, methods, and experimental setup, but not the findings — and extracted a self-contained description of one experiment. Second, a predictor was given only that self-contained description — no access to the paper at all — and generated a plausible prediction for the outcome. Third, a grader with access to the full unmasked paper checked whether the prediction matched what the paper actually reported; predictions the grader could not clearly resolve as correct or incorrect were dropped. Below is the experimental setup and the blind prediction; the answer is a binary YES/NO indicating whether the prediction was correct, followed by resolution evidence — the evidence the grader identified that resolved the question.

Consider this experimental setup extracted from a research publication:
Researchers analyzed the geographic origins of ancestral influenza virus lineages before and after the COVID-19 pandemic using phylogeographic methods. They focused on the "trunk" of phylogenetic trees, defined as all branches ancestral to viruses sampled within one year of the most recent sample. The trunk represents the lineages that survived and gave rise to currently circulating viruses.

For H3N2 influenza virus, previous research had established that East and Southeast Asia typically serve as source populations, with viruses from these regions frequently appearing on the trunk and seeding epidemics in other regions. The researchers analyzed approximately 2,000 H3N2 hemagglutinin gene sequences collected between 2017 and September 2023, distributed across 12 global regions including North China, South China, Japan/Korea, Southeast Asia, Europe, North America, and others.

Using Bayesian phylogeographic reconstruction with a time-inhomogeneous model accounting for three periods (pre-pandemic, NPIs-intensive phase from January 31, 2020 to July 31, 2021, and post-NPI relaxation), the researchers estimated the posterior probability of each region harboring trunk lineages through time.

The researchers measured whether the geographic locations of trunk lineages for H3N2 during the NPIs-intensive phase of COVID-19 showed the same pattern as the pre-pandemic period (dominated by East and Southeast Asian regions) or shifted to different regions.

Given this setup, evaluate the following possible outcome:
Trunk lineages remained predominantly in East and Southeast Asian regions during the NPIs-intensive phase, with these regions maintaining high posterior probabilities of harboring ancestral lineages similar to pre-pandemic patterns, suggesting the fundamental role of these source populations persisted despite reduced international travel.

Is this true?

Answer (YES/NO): NO